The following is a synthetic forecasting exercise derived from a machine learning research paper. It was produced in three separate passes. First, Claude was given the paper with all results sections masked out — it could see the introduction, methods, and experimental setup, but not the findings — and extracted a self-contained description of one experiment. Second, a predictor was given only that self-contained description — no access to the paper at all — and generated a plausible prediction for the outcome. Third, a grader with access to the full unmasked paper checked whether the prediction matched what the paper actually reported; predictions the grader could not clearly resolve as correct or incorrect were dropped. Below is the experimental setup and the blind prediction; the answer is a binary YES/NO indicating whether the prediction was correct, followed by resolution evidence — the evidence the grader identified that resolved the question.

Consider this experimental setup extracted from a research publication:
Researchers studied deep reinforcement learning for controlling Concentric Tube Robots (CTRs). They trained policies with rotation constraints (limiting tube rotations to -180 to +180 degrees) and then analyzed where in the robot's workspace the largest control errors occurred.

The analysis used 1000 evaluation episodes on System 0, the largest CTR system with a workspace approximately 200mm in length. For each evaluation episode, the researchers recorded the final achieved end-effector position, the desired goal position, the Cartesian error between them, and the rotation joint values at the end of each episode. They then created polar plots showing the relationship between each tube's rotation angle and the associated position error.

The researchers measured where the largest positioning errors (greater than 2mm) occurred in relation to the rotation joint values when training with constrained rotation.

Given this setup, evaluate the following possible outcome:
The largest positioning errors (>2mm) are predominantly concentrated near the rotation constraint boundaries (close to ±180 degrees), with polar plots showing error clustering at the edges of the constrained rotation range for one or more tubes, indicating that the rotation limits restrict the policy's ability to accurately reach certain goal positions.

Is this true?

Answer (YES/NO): YES